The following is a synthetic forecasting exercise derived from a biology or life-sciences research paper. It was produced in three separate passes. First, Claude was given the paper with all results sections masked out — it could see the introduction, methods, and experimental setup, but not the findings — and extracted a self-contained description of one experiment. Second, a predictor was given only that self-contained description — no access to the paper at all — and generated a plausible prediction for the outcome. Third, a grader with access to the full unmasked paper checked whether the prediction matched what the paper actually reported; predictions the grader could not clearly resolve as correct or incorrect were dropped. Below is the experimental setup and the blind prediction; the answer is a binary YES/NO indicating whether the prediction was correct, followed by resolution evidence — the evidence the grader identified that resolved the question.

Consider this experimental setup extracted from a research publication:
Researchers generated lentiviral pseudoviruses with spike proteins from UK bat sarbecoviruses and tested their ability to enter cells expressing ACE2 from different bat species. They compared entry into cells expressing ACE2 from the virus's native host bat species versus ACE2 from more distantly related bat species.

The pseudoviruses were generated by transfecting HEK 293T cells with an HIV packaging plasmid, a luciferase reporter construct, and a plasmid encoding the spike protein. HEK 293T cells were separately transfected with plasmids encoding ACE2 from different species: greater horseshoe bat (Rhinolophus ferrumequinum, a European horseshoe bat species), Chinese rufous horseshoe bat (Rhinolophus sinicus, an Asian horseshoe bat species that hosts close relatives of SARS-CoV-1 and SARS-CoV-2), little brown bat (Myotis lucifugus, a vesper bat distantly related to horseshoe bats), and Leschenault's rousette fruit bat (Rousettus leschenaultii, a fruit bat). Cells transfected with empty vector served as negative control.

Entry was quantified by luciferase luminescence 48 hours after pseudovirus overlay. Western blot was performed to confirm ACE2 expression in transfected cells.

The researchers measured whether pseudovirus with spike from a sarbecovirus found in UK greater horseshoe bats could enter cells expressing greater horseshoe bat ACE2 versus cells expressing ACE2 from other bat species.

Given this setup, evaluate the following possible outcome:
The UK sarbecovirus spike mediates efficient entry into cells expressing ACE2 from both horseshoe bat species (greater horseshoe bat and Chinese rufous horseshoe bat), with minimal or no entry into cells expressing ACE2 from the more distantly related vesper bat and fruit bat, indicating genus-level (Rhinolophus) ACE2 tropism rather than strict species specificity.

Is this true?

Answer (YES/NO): NO